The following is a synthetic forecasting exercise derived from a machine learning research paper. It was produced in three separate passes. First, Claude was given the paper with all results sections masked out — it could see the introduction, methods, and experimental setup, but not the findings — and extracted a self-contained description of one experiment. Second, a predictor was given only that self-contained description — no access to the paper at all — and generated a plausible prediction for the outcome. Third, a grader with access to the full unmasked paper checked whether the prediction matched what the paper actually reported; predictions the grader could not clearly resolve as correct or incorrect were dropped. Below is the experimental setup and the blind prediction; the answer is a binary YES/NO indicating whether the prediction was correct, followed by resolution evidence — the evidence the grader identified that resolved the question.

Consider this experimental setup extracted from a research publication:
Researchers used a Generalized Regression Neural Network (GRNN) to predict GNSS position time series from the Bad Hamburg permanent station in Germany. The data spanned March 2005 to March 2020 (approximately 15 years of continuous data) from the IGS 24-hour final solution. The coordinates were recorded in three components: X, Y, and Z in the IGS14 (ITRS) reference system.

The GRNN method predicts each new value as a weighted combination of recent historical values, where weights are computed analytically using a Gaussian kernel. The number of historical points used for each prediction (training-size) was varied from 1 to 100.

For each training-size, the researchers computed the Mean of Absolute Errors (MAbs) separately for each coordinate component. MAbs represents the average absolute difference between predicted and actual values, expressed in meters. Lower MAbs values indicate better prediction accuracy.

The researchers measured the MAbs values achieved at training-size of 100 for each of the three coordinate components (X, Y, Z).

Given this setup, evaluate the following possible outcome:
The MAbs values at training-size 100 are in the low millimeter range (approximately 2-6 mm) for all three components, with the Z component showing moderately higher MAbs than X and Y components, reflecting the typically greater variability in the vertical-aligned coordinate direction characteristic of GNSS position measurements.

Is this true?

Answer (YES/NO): NO